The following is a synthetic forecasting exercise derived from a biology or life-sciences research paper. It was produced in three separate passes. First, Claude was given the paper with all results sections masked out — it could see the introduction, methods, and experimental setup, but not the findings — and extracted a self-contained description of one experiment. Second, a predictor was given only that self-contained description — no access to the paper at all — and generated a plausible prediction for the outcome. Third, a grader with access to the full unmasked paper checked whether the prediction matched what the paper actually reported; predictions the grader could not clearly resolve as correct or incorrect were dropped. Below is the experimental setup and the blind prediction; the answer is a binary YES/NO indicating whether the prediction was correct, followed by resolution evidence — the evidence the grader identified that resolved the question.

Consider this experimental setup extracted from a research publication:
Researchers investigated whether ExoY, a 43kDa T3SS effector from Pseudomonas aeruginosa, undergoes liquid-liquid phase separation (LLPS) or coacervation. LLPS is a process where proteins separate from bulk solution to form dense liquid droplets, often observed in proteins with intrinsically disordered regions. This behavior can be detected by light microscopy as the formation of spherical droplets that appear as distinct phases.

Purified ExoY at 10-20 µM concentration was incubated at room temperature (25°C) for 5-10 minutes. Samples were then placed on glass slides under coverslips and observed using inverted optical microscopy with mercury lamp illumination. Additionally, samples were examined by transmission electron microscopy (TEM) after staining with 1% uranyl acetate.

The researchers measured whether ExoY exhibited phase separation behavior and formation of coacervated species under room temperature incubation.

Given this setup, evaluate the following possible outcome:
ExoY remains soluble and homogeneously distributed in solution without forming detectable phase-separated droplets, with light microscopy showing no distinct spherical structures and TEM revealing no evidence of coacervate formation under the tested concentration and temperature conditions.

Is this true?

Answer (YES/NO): NO